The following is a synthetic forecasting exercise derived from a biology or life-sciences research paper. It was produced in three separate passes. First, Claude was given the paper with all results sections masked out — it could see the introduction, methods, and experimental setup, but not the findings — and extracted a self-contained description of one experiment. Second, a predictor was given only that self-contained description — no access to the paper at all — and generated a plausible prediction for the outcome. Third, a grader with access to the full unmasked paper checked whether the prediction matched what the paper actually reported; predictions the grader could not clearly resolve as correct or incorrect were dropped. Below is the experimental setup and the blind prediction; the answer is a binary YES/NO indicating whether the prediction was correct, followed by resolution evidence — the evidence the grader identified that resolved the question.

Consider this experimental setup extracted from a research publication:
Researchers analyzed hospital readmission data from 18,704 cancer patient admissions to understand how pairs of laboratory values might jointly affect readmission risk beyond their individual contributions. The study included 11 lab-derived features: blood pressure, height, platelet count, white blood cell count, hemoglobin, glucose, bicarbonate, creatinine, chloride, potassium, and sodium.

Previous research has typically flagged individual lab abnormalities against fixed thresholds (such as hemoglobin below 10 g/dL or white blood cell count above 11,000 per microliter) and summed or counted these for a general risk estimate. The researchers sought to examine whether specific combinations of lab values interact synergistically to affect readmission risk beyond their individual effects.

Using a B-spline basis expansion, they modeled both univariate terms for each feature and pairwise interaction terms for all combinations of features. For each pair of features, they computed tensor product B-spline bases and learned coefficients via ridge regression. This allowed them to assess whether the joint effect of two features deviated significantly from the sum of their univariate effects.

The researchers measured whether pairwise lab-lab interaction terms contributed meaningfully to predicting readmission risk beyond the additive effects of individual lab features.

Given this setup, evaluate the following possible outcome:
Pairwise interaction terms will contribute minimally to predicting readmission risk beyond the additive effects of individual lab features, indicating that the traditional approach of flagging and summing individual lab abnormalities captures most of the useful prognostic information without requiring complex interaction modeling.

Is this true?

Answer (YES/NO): NO